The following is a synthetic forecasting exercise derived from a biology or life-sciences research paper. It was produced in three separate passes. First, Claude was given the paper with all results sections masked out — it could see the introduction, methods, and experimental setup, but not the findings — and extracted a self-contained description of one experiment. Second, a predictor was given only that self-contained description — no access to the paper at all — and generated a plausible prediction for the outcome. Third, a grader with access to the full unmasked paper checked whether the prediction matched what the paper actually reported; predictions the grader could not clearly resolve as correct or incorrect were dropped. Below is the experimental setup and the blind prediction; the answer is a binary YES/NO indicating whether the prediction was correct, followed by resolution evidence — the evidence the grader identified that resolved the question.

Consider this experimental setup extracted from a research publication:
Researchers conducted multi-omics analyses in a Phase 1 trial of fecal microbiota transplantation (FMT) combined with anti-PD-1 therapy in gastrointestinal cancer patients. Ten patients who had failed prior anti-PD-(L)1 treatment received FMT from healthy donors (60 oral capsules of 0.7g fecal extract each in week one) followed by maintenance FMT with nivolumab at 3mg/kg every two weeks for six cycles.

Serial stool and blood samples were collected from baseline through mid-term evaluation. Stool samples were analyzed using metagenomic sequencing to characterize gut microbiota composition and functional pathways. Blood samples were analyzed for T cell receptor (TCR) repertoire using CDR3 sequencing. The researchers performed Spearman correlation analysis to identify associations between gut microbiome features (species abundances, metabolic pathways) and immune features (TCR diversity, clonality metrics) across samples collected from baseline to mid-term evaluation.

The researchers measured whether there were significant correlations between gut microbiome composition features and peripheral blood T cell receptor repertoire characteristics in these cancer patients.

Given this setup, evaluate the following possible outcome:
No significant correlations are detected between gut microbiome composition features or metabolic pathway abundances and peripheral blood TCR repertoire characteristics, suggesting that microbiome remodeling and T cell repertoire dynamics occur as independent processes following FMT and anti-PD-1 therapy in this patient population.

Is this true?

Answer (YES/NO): NO